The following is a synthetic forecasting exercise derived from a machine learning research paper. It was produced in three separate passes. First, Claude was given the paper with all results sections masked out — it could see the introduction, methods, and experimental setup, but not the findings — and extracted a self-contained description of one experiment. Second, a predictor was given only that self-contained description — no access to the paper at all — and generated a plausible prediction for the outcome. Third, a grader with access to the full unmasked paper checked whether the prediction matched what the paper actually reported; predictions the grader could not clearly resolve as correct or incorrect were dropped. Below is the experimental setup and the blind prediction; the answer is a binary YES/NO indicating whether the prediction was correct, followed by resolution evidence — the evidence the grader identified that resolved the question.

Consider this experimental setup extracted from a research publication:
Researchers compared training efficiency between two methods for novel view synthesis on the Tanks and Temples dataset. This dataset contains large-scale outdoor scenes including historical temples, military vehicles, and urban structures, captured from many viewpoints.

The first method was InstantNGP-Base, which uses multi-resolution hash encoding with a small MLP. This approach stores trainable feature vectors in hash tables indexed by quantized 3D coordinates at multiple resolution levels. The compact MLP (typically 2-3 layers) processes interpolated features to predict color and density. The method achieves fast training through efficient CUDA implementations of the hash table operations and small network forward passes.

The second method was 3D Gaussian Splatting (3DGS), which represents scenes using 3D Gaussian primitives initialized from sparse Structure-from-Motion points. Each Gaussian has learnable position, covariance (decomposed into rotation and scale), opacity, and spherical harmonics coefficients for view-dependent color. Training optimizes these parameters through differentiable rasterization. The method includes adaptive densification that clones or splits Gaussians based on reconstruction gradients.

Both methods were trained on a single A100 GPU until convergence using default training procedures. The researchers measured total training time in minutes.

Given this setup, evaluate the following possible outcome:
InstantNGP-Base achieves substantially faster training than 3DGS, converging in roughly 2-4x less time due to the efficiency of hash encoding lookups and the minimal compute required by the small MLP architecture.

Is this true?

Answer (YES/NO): YES